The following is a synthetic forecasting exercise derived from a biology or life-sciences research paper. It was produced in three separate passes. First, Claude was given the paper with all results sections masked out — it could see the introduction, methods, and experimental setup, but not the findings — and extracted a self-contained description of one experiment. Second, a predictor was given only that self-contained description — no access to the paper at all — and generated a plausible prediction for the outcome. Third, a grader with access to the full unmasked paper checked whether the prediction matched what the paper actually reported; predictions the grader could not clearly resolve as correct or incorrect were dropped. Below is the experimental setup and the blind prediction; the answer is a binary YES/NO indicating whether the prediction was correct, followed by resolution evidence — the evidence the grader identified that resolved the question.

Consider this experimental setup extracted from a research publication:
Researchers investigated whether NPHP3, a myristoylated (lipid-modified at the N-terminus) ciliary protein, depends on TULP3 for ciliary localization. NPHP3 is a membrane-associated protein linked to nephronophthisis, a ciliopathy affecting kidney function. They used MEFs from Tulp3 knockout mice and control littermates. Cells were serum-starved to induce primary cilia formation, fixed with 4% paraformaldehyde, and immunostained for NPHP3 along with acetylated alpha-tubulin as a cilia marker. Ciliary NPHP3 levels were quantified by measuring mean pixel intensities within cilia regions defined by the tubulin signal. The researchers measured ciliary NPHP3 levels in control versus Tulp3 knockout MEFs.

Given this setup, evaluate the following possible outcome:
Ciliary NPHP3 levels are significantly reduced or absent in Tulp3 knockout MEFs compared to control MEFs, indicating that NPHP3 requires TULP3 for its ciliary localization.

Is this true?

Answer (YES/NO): YES